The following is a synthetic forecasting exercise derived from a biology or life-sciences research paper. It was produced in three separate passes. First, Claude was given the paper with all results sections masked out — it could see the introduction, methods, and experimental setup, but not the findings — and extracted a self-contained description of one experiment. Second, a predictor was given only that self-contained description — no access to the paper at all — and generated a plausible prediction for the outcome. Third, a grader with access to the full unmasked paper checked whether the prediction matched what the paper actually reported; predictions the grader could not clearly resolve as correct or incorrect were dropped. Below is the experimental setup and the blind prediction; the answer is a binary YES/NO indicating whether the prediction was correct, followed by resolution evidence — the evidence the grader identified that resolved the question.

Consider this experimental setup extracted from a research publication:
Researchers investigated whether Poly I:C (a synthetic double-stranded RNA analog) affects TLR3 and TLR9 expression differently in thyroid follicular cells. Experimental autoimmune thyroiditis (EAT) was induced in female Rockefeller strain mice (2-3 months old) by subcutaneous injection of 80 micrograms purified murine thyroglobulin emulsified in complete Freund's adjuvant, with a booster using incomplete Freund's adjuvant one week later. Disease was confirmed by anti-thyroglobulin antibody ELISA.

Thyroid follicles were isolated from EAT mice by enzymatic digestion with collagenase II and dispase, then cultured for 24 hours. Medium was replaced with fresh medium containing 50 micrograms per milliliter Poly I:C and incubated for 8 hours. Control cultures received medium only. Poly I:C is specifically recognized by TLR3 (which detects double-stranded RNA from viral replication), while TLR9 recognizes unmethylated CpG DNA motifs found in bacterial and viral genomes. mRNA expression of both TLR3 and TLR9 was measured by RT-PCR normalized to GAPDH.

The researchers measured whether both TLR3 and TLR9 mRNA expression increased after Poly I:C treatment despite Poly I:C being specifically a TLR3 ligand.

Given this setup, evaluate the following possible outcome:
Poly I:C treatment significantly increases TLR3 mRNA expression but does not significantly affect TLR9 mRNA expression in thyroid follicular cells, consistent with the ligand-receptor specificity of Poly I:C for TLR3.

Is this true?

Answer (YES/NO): YES